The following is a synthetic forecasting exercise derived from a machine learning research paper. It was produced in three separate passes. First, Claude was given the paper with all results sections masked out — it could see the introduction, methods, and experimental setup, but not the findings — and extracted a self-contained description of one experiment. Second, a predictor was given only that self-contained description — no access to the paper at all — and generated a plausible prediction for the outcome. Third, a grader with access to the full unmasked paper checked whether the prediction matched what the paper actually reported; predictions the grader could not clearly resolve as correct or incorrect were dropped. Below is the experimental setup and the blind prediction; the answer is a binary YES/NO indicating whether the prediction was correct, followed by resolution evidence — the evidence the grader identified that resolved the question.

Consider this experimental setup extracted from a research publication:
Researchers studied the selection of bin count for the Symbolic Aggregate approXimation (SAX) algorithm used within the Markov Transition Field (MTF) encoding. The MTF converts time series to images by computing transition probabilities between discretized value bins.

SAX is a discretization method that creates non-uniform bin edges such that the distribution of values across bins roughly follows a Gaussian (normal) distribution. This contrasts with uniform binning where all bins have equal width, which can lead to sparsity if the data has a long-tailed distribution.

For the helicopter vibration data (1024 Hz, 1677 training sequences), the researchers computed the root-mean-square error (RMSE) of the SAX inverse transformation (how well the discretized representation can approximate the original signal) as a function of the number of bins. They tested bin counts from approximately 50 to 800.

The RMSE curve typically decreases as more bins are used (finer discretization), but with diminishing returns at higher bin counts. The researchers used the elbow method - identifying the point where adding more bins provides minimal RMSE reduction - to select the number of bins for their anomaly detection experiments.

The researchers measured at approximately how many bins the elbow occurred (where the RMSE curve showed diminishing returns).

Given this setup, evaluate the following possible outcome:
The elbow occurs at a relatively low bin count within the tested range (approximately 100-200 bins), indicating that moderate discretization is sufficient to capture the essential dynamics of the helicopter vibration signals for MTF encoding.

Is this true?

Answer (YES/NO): NO